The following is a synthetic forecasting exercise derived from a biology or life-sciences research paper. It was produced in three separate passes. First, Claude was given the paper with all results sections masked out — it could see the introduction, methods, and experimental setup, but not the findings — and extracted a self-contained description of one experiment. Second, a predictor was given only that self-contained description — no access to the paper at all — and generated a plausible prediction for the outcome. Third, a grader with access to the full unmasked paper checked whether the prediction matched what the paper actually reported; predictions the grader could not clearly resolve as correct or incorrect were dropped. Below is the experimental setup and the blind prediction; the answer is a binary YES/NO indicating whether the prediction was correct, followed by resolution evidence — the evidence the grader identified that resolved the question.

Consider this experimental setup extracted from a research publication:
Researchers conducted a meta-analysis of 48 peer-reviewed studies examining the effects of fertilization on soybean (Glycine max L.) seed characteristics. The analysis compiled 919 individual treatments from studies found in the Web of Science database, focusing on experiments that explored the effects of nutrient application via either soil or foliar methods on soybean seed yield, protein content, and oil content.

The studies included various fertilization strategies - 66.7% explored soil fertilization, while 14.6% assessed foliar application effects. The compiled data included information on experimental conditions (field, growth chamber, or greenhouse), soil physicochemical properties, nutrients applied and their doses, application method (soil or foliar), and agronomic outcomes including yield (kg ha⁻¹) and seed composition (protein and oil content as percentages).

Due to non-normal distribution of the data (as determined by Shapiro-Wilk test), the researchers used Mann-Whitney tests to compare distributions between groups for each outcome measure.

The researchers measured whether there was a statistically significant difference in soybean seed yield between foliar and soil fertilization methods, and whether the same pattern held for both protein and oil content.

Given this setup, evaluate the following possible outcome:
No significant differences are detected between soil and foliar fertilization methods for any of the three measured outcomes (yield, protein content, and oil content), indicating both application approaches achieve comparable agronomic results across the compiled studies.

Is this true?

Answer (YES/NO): NO